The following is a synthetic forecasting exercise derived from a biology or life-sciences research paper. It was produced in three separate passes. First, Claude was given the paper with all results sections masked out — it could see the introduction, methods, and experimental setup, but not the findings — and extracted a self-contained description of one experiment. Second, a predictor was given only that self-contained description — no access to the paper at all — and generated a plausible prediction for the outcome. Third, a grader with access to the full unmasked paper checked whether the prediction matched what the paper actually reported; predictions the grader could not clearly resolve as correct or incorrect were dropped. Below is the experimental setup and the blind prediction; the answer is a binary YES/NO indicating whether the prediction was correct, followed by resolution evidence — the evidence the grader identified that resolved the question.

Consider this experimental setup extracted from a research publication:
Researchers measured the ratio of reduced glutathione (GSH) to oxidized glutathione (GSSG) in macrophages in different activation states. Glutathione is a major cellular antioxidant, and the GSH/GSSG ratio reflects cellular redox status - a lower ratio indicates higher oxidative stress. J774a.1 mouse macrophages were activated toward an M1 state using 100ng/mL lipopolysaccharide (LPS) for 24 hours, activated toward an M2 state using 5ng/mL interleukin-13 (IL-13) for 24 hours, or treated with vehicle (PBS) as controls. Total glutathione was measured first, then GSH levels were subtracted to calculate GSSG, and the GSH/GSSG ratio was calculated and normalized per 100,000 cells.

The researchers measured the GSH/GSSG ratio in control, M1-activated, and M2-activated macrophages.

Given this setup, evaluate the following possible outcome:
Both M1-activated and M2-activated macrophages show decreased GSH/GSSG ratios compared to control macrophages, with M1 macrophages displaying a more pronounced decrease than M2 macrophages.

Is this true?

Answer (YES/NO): NO